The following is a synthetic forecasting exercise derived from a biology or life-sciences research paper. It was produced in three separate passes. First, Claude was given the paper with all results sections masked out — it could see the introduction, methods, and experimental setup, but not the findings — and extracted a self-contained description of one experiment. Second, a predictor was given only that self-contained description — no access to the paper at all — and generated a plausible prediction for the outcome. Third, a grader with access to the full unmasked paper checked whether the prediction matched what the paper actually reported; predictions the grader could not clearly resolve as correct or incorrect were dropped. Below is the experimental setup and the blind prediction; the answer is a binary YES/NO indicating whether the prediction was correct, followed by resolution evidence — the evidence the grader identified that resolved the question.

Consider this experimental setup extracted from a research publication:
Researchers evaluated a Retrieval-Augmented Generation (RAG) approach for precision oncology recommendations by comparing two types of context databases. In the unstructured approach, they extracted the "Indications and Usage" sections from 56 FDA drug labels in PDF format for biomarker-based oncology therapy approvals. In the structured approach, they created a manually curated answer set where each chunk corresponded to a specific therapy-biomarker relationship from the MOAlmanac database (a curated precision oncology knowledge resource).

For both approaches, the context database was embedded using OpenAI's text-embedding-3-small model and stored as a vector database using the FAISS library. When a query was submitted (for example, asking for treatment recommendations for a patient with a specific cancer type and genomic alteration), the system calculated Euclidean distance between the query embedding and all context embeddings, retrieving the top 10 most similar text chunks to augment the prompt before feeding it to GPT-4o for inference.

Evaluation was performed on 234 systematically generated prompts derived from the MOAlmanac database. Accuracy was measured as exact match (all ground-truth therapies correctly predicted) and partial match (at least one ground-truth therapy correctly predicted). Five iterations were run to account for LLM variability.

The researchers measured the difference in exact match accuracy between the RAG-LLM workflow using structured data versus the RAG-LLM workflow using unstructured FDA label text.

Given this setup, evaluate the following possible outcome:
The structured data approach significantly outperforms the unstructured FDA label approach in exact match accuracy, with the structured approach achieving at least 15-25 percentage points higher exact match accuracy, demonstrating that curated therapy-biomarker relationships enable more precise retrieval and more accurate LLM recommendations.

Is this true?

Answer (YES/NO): YES